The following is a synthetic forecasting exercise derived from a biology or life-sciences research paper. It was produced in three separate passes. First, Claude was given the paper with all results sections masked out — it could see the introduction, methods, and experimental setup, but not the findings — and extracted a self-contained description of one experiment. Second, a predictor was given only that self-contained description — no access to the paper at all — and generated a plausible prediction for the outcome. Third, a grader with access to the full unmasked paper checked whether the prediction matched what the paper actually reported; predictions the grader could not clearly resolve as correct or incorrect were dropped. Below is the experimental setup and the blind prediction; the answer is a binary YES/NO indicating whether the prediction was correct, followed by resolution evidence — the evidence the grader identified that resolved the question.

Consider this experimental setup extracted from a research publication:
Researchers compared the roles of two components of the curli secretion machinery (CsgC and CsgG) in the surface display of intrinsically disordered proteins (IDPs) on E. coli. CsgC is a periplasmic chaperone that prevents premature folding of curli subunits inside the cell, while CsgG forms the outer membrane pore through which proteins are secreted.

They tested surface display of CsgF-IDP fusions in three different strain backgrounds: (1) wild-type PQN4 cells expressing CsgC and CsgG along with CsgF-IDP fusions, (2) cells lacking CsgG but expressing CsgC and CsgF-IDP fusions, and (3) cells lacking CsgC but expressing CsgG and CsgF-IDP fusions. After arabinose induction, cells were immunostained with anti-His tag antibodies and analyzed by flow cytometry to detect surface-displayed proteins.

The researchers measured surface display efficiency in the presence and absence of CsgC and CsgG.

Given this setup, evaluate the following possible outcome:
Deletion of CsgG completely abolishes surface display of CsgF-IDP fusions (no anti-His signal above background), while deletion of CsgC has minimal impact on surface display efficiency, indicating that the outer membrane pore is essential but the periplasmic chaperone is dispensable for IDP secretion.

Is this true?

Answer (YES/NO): YES